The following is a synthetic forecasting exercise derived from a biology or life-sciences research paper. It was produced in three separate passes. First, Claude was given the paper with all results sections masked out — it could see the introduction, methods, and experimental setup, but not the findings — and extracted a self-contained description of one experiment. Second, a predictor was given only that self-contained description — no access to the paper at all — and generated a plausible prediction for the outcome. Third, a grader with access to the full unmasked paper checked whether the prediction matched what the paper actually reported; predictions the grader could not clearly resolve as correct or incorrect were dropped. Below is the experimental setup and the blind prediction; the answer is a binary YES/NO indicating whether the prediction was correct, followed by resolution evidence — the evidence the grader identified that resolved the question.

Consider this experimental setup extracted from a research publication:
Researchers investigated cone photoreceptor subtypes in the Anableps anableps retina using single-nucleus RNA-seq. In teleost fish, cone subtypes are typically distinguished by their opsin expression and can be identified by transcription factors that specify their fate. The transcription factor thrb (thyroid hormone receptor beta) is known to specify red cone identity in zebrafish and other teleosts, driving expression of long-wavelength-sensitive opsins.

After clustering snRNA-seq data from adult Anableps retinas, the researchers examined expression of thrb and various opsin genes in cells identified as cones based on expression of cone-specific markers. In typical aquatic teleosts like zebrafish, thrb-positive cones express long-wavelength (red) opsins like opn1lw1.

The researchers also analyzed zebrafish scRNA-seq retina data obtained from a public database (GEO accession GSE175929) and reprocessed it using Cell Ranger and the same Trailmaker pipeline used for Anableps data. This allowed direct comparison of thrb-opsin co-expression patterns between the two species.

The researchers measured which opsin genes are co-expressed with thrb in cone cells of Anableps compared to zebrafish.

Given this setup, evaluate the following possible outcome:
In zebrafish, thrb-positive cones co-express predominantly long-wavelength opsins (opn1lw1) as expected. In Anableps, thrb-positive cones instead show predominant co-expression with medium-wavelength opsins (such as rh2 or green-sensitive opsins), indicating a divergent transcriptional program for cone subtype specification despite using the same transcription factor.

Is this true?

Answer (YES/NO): NO